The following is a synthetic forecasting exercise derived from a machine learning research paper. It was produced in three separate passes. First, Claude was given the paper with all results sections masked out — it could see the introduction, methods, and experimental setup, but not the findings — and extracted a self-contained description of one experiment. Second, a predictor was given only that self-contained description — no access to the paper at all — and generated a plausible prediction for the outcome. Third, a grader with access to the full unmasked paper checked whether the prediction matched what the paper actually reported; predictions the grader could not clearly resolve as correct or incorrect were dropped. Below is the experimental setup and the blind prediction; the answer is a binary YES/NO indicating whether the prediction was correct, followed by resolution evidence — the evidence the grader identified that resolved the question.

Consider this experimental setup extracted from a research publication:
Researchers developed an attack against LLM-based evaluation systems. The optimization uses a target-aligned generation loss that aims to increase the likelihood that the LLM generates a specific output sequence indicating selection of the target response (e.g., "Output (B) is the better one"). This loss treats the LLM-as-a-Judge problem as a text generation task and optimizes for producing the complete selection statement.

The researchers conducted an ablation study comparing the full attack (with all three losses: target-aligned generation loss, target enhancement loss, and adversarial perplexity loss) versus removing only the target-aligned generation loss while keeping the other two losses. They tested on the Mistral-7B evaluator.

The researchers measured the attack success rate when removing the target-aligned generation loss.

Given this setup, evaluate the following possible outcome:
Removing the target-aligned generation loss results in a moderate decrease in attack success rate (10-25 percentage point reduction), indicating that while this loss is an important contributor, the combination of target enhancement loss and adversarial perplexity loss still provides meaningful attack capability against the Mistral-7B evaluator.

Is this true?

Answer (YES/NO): YES